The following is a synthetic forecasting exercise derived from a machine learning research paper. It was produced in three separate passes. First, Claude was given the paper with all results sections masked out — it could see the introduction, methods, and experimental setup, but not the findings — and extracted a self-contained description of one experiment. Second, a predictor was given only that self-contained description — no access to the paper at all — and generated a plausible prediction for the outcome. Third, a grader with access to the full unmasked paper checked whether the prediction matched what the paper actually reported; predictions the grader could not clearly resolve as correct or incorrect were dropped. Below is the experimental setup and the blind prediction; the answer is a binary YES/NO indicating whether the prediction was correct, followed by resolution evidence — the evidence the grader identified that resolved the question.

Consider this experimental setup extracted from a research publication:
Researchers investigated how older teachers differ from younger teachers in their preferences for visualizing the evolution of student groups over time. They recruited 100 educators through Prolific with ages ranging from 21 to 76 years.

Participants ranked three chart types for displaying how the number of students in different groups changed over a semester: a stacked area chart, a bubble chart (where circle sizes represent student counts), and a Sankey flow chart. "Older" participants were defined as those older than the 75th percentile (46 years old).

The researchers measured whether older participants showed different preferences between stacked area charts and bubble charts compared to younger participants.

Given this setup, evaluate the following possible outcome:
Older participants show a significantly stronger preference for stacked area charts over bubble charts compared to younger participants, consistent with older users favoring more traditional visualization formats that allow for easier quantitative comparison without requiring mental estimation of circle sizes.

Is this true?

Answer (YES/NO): NO